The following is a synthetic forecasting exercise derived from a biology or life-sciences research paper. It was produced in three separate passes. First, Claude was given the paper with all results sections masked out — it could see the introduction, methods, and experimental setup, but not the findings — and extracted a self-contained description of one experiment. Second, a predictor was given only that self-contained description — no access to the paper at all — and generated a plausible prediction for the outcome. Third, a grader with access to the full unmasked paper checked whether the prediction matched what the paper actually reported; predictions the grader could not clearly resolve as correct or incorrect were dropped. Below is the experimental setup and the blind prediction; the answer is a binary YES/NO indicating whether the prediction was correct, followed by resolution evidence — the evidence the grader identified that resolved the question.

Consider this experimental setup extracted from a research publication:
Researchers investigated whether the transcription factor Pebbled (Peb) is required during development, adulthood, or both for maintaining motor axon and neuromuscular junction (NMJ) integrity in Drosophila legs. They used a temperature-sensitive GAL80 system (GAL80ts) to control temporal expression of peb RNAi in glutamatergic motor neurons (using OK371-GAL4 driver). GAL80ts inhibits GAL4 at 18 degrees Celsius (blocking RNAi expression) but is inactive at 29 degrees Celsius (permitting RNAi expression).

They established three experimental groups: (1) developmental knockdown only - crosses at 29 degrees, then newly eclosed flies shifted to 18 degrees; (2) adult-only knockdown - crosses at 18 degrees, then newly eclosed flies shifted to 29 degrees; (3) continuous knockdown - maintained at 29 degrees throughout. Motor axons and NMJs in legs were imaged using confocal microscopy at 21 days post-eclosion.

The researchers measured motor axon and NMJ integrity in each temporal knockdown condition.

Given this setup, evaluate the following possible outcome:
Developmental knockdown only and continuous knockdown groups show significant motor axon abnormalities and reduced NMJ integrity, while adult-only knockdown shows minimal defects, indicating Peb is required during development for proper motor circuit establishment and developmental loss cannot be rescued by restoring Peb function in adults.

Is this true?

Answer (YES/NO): NO